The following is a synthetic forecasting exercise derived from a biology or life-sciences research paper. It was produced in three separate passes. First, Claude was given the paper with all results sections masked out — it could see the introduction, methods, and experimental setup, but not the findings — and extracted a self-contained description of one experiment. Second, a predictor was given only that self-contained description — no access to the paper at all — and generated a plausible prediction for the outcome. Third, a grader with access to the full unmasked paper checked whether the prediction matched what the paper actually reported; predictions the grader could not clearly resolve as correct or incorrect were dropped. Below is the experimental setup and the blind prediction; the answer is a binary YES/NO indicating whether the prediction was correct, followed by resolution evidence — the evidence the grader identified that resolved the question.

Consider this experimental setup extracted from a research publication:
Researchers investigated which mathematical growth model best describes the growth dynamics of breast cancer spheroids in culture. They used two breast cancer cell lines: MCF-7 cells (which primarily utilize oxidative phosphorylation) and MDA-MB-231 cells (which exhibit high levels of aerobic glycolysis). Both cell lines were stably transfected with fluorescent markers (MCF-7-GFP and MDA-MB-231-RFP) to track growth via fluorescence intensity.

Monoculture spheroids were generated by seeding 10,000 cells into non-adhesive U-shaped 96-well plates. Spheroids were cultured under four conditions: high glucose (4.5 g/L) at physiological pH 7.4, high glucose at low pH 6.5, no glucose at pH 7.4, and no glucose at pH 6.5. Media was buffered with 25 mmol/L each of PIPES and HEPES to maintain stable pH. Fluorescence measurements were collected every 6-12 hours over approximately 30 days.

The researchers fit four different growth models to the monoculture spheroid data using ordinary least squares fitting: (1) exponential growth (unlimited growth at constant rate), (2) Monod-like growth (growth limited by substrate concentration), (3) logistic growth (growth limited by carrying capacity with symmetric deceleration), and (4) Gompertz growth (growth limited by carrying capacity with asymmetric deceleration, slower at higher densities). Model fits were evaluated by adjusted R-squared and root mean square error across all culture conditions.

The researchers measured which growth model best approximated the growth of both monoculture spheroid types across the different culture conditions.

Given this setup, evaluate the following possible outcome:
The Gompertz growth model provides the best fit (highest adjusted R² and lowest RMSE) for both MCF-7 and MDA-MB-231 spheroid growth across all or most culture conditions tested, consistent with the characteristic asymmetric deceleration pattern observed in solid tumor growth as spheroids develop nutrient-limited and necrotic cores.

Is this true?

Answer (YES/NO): NO